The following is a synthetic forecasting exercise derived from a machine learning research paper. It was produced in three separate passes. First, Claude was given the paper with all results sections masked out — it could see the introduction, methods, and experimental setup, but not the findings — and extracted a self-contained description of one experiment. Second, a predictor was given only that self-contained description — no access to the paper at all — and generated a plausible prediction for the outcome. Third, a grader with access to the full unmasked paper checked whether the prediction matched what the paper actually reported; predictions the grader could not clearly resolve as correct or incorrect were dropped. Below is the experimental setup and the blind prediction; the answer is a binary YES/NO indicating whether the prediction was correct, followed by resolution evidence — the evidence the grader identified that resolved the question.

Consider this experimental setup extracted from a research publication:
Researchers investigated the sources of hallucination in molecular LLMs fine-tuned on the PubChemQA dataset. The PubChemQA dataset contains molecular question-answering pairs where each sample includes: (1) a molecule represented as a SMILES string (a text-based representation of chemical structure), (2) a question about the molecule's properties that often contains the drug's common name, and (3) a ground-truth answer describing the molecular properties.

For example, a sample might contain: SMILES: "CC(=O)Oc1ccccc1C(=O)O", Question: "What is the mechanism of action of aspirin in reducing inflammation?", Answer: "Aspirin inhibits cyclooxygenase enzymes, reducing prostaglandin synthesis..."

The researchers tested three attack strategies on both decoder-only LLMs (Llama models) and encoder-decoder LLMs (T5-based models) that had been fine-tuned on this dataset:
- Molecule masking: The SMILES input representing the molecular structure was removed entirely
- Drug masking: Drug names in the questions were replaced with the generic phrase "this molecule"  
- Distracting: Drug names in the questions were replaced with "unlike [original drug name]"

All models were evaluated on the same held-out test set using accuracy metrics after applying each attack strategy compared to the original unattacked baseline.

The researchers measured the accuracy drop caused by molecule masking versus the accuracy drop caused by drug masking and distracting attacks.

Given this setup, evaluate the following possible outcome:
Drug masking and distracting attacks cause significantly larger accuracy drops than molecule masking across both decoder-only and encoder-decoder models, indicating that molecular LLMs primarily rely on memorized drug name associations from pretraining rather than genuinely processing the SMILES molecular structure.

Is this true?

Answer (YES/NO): YES